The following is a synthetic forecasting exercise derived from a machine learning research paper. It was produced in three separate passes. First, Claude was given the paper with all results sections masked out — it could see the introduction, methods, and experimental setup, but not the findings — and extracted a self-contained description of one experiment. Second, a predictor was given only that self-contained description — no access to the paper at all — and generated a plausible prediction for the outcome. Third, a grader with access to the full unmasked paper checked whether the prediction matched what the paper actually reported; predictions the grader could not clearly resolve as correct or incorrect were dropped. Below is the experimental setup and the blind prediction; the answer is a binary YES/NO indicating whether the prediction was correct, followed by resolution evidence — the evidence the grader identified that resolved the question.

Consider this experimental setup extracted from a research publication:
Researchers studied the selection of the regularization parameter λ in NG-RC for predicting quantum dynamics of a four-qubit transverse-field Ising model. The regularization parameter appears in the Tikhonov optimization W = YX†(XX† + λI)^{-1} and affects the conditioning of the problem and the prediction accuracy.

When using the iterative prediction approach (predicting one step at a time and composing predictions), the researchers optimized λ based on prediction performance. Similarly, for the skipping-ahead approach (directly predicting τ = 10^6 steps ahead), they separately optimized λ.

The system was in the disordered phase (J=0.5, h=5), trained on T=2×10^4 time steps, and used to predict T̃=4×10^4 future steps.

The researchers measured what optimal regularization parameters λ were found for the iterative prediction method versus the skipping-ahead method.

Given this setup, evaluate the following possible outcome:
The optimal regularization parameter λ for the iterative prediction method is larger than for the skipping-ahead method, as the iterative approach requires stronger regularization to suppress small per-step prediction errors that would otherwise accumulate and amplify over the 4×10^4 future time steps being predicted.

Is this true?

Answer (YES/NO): YES